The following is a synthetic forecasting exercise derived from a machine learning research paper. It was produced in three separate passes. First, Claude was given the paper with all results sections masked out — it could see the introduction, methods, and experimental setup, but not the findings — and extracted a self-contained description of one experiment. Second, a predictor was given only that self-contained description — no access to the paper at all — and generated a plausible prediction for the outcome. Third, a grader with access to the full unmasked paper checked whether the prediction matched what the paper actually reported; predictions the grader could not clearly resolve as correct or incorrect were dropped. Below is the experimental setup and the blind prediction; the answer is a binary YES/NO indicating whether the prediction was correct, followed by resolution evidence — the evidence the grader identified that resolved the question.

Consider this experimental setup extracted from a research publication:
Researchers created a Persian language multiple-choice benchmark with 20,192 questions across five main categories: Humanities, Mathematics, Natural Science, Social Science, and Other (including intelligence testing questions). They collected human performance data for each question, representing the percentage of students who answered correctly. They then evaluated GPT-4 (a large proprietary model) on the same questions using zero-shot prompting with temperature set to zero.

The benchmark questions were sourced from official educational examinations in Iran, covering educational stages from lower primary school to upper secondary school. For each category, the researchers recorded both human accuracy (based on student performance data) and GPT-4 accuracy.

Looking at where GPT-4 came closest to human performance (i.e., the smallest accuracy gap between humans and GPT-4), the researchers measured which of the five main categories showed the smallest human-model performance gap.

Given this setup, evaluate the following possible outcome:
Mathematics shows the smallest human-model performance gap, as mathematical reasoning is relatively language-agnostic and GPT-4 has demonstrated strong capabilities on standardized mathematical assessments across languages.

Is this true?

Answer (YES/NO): NO